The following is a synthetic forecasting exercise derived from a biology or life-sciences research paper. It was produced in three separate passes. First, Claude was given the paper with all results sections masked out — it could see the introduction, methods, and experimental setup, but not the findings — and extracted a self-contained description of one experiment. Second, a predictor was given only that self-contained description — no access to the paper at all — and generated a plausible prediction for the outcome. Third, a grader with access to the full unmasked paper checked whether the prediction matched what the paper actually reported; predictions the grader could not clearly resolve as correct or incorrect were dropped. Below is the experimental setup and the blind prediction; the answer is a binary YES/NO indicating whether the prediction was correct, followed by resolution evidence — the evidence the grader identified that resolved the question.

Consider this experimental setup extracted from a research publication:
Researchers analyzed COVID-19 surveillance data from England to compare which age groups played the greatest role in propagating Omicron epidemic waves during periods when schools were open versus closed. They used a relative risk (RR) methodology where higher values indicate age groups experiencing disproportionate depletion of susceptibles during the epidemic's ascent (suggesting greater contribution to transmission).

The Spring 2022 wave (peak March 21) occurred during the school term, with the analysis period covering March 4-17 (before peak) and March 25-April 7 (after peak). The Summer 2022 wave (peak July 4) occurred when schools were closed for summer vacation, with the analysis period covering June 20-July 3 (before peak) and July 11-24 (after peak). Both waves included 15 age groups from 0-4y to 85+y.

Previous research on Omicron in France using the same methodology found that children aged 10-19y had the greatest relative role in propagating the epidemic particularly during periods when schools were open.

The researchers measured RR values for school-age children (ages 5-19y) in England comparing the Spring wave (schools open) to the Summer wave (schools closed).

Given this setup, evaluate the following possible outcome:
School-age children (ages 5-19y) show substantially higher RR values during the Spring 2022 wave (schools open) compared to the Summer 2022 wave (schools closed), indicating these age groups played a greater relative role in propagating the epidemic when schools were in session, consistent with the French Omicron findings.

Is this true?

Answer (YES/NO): YES